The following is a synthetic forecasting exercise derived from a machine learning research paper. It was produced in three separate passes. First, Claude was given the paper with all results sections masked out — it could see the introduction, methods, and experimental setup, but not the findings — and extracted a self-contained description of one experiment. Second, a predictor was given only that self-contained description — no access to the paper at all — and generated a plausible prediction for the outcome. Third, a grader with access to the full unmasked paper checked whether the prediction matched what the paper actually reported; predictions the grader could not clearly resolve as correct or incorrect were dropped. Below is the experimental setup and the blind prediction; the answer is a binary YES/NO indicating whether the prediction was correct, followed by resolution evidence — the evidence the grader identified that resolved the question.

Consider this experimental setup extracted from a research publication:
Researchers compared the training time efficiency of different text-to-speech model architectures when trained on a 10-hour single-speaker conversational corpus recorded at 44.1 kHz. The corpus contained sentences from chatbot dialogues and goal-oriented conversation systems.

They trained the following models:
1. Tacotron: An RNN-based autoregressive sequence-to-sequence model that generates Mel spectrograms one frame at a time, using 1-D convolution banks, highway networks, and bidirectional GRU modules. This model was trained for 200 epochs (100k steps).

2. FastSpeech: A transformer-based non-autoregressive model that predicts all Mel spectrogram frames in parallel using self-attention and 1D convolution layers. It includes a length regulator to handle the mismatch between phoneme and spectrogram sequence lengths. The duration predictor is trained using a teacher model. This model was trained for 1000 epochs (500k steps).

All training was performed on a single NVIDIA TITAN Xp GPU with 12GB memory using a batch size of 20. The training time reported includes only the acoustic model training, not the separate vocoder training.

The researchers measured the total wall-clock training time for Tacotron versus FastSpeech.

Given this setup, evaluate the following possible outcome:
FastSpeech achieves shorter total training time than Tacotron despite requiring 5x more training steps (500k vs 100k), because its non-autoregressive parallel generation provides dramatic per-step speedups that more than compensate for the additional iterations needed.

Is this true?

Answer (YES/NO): YES